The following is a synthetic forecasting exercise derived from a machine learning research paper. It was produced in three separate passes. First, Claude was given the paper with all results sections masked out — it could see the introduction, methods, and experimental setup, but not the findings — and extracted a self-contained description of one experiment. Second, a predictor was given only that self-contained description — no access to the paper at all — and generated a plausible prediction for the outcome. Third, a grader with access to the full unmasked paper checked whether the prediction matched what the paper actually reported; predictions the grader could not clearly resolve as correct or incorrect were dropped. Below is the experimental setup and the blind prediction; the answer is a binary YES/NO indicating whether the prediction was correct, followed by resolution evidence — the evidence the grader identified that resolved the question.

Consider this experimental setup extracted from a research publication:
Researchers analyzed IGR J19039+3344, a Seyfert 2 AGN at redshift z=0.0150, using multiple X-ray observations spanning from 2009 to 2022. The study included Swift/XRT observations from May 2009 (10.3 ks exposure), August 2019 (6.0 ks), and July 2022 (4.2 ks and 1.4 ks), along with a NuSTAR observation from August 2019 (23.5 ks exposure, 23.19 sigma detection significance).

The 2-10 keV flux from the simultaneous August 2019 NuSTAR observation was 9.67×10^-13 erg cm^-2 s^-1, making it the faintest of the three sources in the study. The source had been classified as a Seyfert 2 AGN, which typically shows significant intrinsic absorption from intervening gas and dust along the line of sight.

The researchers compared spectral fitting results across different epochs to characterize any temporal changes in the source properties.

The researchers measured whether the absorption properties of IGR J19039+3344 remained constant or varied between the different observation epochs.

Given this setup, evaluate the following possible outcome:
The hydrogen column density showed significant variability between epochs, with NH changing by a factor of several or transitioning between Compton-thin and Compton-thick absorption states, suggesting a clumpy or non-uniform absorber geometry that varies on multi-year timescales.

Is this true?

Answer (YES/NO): YES